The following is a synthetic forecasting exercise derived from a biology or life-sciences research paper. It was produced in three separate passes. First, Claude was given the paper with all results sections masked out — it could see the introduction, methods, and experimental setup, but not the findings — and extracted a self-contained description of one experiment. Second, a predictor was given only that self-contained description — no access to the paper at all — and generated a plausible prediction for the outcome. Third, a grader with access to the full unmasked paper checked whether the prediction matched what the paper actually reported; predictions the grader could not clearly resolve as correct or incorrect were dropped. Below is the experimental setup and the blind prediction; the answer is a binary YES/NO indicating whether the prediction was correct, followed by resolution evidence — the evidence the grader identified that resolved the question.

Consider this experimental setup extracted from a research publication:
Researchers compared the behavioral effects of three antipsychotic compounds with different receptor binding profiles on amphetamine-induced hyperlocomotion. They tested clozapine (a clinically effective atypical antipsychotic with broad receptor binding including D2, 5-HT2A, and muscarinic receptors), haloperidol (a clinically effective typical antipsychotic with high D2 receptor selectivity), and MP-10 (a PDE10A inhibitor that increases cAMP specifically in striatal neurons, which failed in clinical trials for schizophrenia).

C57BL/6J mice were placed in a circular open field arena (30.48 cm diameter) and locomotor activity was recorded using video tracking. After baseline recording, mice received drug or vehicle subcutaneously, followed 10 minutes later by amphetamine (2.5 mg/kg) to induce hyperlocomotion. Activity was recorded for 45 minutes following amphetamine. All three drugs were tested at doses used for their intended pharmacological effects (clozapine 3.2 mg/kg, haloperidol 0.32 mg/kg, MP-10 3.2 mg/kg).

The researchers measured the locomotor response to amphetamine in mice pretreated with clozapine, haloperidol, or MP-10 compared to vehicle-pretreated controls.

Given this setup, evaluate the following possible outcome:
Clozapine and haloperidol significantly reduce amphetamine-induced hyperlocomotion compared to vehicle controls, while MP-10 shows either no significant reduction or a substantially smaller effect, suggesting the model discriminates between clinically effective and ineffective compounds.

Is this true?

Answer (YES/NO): NO